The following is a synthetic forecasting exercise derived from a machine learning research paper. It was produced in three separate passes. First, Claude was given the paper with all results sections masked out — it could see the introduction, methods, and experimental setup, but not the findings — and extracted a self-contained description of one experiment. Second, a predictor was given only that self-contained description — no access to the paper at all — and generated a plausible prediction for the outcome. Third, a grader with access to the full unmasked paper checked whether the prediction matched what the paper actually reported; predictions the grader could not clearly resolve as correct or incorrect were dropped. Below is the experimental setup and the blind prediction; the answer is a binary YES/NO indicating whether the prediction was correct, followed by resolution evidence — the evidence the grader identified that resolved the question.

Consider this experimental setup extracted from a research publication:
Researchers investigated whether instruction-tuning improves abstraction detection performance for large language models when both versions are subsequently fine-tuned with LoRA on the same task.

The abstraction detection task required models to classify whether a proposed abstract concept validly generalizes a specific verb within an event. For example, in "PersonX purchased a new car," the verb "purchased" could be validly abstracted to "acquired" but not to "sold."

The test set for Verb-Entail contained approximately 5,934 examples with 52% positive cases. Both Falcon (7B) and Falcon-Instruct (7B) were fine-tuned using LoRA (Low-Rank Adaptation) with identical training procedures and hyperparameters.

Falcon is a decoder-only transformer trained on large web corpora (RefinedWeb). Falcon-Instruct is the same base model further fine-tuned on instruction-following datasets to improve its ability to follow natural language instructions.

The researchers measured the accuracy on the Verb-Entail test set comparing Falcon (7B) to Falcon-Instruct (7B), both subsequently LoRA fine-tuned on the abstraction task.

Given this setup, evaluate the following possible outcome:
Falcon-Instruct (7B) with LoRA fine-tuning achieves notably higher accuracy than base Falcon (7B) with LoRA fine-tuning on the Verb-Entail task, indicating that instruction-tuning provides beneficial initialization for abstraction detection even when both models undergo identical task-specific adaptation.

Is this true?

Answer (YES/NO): NO